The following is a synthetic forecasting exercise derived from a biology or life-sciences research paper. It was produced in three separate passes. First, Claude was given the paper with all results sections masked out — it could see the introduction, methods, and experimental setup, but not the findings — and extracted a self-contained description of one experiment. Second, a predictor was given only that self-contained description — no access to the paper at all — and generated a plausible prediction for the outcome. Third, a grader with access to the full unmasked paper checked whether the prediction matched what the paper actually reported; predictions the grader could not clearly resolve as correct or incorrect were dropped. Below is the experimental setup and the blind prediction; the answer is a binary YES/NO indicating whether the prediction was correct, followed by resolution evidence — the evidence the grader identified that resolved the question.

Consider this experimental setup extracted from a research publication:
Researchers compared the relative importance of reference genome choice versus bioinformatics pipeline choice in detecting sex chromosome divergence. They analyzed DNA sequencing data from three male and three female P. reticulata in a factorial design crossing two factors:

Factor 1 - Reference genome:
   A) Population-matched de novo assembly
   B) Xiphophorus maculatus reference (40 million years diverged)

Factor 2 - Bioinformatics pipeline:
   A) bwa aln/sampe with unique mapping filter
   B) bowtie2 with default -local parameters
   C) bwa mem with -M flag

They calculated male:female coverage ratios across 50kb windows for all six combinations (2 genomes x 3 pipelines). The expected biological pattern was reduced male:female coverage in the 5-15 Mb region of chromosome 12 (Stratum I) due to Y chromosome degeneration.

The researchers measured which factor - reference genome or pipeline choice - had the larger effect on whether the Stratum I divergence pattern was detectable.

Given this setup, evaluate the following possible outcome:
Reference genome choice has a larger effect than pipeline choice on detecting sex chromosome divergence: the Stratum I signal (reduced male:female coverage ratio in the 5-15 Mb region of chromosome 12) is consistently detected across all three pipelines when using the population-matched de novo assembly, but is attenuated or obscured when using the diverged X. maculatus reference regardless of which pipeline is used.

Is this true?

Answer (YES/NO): NO